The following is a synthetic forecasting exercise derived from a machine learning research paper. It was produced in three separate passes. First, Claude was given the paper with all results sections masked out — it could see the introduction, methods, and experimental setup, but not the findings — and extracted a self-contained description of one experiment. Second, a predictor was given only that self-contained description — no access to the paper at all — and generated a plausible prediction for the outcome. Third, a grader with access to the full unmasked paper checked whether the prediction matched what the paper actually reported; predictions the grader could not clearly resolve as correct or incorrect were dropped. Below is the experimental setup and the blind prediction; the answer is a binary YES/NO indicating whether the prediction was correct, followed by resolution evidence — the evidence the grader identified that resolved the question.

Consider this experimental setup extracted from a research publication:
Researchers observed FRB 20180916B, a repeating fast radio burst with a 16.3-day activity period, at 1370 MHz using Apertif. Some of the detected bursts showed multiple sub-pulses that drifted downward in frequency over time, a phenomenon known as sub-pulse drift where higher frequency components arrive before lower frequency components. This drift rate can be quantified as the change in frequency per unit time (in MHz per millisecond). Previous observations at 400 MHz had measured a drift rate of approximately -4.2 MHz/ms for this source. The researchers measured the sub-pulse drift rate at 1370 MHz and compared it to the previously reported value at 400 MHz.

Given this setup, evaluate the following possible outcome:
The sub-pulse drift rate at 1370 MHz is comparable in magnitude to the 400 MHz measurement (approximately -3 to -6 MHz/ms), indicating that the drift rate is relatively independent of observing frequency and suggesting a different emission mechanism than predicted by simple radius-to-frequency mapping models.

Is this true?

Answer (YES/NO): NO